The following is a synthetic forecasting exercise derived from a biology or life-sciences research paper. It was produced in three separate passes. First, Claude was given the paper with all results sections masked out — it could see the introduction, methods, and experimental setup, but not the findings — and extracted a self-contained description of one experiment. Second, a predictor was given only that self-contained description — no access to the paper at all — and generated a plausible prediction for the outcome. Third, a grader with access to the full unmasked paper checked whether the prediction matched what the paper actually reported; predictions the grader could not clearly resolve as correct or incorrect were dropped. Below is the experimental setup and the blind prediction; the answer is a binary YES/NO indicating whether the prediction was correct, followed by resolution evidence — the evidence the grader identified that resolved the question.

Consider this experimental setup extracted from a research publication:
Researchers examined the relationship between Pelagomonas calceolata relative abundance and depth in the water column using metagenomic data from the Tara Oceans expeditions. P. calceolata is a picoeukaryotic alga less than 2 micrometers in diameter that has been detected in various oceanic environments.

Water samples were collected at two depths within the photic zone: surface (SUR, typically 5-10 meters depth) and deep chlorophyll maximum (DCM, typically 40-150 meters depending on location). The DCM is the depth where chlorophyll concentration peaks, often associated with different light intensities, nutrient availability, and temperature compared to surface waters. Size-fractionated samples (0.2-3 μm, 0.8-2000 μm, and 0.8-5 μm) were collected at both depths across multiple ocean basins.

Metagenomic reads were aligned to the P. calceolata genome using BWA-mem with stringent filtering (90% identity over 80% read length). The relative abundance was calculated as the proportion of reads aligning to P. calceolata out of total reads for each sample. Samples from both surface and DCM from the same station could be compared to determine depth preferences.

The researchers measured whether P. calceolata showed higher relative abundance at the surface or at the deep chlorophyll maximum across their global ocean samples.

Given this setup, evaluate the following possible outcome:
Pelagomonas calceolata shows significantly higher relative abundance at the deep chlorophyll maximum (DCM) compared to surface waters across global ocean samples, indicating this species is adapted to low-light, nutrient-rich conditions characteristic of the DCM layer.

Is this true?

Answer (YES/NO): NO